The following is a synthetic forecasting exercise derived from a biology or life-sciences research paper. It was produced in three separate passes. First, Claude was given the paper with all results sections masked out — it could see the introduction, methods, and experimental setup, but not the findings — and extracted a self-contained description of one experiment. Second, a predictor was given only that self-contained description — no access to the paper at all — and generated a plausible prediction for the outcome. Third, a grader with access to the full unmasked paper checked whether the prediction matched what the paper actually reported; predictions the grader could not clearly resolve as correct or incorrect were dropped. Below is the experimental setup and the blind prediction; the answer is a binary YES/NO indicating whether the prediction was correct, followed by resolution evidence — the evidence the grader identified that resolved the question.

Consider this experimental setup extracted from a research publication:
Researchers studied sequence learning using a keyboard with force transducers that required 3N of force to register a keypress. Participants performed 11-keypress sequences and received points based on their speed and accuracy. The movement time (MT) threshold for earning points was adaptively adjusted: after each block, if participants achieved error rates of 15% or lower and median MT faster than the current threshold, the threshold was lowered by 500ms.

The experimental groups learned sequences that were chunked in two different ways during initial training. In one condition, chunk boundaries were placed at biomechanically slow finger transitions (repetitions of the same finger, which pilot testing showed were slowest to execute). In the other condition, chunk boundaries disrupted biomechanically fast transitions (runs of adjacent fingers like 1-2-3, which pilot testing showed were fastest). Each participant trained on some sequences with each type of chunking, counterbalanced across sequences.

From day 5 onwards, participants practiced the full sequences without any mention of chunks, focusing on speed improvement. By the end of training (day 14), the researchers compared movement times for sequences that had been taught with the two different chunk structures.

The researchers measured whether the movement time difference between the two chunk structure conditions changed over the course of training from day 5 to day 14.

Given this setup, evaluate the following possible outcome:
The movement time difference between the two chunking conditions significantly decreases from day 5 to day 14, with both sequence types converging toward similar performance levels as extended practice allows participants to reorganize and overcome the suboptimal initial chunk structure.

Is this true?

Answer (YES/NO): YES